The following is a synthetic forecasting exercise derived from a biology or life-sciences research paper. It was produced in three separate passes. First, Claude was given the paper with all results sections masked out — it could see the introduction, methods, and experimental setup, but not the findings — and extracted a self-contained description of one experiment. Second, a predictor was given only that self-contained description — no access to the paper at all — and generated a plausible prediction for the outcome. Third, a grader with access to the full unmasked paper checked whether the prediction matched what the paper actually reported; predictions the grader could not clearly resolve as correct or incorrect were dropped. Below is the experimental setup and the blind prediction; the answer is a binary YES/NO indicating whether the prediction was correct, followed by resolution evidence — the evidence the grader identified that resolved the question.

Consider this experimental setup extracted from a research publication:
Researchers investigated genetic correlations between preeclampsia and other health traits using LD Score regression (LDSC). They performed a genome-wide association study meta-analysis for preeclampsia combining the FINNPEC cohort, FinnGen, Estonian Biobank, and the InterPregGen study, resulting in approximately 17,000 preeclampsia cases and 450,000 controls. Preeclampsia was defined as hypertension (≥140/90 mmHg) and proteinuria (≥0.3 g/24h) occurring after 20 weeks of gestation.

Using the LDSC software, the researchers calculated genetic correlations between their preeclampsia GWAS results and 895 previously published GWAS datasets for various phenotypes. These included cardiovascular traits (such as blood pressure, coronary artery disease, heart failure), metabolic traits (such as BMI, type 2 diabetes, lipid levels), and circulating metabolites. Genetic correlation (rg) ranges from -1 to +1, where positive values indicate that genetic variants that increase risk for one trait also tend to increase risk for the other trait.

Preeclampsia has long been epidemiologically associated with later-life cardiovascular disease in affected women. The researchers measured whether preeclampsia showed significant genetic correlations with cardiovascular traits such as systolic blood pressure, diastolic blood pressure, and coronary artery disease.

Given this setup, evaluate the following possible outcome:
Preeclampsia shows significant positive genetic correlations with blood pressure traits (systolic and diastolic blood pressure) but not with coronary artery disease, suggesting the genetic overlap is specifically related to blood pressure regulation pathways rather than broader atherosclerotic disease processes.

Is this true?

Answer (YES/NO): NO